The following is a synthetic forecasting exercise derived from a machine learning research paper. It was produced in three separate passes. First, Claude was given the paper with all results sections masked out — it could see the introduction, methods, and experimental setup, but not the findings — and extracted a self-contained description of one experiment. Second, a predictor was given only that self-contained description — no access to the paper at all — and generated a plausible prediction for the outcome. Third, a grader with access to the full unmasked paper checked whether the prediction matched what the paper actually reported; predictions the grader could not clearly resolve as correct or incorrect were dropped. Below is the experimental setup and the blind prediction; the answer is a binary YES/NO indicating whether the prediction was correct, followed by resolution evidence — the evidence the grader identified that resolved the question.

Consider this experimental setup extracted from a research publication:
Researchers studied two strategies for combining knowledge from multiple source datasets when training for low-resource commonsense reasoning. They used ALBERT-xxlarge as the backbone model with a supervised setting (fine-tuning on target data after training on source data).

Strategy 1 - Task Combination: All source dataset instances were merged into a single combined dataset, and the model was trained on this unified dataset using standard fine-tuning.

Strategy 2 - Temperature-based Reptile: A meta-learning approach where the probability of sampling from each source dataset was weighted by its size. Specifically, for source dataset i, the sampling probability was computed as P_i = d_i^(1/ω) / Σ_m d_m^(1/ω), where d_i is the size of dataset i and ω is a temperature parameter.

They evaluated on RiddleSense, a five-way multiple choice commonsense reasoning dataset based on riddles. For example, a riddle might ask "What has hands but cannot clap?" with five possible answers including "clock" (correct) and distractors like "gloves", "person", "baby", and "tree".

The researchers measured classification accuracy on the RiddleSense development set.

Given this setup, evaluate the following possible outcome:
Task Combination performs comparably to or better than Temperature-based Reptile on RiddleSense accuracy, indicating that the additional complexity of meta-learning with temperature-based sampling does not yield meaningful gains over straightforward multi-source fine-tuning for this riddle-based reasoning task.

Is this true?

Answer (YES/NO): YES